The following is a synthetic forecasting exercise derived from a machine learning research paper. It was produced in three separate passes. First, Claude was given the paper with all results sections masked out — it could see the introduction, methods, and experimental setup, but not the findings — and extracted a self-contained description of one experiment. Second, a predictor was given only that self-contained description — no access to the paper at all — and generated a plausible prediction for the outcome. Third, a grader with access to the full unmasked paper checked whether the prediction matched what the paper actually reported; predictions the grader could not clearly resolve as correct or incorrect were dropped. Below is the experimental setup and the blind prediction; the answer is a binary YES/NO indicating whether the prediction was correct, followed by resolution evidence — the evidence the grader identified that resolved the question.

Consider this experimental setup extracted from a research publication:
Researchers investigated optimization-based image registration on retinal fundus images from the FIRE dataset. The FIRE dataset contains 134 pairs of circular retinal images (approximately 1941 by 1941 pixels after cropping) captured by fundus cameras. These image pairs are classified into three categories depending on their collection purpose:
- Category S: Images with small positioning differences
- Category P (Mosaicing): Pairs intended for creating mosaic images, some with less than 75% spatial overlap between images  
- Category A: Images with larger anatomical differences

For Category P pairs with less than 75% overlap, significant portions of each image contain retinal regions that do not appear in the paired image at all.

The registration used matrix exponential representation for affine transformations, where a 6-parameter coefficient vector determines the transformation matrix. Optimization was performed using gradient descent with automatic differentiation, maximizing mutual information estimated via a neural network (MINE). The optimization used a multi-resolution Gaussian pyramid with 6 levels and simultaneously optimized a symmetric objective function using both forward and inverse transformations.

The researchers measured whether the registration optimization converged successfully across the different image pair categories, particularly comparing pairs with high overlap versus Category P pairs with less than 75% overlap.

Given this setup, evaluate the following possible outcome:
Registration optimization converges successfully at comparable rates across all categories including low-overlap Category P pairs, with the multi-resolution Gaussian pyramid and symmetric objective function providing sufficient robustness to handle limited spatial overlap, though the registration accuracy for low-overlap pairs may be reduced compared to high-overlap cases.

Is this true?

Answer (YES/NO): NO